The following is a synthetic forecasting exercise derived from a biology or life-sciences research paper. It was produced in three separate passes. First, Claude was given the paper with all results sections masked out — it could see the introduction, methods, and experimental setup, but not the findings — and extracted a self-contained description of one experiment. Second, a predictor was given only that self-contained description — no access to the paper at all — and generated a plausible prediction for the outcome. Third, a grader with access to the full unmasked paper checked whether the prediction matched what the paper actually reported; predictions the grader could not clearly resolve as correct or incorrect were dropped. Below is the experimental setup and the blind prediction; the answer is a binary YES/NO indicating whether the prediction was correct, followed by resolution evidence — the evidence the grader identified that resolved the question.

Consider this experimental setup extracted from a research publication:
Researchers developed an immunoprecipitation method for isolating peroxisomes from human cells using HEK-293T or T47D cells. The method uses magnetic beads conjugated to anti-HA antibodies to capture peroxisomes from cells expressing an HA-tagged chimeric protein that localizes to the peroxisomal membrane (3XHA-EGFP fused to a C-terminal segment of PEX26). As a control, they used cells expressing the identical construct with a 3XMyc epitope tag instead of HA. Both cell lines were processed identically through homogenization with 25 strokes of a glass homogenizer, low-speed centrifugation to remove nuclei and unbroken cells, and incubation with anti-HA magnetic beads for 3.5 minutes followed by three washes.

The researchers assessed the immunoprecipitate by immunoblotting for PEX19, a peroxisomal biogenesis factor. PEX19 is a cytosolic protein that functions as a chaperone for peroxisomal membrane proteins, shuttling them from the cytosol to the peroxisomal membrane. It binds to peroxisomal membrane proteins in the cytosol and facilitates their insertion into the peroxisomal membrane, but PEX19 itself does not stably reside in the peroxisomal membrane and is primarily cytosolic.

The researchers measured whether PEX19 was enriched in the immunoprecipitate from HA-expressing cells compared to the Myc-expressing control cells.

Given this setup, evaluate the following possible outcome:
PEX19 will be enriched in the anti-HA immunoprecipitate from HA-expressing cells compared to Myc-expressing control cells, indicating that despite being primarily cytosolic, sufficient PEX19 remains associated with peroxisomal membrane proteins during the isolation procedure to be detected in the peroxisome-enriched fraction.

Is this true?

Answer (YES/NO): YES